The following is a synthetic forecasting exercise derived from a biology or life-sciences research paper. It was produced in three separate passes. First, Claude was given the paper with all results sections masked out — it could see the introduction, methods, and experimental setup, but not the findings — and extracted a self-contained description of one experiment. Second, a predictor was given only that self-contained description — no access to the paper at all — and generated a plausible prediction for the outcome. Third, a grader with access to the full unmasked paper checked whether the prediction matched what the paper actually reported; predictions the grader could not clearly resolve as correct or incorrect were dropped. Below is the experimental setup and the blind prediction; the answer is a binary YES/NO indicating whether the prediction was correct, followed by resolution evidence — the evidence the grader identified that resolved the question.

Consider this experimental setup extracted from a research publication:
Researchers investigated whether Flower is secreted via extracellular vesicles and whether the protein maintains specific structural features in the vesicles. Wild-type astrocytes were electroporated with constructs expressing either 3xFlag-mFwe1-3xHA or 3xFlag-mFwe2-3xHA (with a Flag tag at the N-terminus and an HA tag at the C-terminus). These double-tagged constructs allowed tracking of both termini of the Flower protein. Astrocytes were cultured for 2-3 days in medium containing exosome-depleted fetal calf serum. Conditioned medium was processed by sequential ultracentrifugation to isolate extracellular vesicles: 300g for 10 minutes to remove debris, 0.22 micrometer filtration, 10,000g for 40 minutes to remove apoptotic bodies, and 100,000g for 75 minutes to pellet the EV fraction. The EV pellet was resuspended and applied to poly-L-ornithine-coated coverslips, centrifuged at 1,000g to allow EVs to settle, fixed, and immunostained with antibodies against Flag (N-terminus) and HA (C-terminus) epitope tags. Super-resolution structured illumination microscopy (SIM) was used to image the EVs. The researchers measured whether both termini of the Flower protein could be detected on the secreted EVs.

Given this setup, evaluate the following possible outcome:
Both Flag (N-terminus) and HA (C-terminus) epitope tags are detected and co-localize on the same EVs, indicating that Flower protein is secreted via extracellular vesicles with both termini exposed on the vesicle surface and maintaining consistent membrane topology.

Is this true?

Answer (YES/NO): NO